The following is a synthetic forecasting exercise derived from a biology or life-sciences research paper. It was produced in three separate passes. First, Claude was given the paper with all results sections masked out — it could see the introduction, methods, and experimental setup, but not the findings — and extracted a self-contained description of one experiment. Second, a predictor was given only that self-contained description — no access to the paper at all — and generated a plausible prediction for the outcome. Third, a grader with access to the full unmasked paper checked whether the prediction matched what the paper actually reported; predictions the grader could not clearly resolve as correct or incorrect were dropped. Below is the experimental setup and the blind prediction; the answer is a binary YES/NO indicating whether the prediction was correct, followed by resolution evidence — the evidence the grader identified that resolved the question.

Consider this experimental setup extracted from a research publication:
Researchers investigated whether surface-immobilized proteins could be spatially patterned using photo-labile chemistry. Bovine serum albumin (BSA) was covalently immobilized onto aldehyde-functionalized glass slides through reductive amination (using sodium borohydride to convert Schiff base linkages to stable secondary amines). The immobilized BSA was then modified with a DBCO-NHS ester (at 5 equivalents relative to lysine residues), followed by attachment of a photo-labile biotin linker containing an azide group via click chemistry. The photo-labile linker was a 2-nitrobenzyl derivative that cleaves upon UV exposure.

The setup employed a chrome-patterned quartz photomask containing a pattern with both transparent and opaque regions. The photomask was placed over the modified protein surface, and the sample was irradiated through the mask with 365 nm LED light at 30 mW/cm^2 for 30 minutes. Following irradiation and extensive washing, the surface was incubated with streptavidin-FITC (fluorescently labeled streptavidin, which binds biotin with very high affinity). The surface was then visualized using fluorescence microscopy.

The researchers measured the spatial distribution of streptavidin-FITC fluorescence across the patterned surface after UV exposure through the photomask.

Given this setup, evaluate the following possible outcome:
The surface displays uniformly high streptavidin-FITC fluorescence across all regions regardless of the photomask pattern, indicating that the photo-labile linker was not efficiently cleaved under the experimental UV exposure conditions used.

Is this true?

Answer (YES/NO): NO